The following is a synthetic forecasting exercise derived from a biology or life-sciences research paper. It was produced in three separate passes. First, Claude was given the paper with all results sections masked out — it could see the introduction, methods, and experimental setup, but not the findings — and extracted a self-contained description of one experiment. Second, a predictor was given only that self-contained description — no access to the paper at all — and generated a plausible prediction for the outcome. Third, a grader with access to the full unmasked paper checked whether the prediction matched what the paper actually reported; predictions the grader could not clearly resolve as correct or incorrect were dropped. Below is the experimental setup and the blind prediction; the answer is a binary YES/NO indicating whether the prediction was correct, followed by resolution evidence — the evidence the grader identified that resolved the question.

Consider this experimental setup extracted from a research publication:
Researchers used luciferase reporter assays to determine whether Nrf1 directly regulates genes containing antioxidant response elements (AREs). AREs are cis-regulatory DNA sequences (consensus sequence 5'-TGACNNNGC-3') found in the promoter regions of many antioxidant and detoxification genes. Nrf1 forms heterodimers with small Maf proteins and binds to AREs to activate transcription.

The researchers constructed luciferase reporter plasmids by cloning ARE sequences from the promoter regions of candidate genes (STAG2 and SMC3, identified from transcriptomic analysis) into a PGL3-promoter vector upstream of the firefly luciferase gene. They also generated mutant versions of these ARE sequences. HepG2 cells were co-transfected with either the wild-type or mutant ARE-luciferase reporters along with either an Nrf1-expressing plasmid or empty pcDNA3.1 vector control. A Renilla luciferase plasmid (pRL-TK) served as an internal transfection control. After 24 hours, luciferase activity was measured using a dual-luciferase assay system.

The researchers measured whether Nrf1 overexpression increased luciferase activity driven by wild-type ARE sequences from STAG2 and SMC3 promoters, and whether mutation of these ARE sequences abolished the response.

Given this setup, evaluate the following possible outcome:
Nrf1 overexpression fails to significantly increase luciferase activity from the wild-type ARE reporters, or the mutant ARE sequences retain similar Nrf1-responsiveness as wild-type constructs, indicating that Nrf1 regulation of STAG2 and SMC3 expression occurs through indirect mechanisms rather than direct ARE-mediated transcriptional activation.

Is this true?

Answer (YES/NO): NO